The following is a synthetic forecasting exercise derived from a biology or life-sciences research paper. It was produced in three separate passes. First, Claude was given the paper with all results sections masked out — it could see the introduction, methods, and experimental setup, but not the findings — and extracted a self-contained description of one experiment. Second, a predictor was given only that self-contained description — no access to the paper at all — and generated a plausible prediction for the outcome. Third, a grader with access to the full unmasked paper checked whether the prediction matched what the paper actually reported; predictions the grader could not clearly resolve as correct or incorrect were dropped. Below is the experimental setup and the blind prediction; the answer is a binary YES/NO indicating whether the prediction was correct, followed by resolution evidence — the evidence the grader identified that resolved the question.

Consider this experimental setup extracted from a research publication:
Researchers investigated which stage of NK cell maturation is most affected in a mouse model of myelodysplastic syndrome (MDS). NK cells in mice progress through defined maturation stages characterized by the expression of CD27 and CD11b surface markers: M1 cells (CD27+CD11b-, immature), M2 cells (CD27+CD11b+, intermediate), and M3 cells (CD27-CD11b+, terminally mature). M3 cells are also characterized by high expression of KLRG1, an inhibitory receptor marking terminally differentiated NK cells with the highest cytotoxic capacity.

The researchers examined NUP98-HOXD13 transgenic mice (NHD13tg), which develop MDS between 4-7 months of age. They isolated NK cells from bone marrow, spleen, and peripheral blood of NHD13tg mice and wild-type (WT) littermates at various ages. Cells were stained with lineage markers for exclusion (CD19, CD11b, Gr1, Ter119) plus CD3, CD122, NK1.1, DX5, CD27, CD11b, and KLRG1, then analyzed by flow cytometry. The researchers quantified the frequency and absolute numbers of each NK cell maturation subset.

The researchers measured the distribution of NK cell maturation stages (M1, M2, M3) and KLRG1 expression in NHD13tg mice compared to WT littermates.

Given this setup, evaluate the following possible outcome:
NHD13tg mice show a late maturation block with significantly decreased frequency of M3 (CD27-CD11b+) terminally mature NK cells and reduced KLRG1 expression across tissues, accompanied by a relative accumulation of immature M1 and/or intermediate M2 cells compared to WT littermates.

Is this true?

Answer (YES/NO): NO